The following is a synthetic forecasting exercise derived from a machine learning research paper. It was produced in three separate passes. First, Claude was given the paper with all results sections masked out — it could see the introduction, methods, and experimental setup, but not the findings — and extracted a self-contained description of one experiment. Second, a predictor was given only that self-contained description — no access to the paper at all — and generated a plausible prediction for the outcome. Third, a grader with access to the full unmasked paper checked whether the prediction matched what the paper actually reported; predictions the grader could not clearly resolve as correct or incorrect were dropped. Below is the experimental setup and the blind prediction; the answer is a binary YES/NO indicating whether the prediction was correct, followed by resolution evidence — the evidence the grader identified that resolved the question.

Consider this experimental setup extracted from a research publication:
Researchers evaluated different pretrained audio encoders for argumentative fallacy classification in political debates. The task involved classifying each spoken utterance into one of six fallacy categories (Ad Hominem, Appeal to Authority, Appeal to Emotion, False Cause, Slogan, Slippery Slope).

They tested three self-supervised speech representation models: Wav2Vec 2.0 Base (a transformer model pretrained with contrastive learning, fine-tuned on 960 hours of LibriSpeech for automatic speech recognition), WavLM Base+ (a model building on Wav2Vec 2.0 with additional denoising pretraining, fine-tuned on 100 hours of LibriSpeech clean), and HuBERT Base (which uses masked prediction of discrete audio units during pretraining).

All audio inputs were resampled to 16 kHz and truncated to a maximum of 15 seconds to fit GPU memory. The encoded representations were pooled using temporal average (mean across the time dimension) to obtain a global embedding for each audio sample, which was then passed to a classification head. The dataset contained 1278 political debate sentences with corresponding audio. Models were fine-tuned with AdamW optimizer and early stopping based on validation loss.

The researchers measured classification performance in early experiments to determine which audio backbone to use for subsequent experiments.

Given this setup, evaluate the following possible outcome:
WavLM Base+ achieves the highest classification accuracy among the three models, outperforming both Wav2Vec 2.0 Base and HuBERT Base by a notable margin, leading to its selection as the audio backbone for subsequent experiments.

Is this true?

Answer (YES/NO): NO